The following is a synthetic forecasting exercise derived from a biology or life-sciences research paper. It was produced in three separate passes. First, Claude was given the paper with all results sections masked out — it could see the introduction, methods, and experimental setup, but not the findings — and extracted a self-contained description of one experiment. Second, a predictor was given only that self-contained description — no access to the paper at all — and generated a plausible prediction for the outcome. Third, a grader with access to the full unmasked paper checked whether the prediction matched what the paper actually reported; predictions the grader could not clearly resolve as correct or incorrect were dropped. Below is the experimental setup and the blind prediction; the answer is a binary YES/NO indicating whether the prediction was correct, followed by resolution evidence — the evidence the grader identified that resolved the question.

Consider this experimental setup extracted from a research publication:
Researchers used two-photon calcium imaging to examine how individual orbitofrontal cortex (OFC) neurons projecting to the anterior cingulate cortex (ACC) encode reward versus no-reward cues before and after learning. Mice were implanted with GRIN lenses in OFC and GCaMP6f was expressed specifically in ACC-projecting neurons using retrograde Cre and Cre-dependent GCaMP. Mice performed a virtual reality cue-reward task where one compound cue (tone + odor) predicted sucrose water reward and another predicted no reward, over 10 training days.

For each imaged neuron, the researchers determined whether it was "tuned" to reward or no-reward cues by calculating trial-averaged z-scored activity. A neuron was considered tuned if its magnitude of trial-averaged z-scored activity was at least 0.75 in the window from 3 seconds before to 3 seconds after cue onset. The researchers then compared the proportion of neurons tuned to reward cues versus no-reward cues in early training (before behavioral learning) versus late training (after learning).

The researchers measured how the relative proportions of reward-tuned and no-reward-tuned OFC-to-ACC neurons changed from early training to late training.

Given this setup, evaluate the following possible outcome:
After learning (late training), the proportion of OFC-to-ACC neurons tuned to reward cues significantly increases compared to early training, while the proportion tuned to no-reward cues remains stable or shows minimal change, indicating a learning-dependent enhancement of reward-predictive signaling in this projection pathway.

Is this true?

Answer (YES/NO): NO